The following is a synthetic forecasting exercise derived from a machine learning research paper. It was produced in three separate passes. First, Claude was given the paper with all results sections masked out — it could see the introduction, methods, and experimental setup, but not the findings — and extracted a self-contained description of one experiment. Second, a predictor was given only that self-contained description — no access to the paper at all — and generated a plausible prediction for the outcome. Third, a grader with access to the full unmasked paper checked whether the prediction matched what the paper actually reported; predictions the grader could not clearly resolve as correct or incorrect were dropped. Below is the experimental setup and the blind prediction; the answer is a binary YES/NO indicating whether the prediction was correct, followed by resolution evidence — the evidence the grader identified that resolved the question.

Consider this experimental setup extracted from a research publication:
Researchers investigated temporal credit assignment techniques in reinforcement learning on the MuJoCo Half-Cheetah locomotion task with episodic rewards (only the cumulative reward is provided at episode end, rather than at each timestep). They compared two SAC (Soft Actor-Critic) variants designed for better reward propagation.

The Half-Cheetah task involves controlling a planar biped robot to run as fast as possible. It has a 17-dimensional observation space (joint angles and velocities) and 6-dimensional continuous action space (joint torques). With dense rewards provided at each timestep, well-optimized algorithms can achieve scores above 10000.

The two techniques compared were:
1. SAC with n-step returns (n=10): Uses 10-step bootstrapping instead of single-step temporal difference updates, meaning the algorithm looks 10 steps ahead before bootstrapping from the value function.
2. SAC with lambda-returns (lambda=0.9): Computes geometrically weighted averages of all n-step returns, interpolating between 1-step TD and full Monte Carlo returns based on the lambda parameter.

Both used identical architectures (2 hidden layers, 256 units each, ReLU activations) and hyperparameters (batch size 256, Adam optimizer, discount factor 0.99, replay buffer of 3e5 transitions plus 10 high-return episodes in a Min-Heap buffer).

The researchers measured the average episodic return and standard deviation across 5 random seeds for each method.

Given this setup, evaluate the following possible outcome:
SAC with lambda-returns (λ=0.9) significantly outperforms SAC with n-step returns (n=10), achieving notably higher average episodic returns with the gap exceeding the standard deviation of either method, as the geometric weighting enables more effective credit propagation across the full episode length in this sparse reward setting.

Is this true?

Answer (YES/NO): NO